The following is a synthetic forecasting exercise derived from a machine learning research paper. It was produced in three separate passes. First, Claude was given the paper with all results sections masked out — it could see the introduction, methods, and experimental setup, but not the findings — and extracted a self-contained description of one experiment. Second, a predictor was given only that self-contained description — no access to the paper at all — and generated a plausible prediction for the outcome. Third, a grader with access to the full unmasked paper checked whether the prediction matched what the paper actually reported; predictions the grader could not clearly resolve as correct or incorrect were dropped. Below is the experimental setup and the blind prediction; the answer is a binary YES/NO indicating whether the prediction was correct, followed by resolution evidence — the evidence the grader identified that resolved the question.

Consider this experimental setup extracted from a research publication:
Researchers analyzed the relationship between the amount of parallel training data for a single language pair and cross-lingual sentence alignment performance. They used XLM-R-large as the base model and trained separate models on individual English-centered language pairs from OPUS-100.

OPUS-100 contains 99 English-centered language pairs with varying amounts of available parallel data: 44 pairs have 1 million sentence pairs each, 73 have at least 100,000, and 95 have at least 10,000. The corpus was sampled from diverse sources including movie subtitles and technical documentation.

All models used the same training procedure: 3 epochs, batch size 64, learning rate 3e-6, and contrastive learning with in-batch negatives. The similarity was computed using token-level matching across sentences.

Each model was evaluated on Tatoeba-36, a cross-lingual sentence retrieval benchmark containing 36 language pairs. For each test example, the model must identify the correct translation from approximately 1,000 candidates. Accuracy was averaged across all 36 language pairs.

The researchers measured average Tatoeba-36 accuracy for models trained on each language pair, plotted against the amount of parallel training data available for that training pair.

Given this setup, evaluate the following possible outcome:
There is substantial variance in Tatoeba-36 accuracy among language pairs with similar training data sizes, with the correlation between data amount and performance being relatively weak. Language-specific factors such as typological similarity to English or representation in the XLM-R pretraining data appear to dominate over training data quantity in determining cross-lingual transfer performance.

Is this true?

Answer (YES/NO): NO